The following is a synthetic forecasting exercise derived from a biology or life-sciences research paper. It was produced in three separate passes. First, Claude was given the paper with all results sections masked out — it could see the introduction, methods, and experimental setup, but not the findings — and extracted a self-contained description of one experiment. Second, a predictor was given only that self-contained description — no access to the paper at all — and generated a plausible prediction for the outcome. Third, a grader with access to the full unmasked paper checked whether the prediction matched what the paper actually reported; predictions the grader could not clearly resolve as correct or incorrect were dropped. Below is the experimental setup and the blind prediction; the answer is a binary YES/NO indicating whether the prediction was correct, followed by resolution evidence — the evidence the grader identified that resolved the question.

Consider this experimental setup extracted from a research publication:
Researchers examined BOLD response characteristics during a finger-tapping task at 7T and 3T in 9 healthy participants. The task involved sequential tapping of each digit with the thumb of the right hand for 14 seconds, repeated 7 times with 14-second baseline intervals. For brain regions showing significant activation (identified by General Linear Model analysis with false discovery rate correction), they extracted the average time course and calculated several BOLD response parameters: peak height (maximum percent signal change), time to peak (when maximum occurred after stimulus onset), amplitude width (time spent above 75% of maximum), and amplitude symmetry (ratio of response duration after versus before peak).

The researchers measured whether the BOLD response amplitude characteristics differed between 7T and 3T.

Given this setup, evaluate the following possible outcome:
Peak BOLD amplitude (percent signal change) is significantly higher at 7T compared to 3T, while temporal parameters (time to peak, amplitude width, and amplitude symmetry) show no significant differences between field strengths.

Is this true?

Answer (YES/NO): NO